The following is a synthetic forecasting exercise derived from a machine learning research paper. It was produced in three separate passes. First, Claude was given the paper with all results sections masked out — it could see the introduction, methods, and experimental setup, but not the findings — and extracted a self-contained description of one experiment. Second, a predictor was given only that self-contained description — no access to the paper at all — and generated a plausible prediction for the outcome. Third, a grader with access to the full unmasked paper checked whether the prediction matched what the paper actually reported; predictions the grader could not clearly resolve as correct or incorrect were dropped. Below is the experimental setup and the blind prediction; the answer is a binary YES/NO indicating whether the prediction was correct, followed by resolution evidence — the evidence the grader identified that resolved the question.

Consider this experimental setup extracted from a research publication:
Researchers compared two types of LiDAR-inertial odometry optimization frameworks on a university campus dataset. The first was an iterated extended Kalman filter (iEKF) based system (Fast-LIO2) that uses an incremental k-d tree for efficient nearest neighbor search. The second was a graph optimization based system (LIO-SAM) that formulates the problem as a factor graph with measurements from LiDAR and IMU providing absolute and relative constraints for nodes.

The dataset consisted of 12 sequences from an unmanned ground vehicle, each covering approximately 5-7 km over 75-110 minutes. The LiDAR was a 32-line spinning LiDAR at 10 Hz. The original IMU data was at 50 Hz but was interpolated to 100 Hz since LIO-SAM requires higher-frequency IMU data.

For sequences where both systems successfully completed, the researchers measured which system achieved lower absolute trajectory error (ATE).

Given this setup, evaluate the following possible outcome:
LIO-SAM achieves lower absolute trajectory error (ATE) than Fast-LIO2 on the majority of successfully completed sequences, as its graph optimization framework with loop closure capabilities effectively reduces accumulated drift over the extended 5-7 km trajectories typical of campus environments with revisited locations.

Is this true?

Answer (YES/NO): NO